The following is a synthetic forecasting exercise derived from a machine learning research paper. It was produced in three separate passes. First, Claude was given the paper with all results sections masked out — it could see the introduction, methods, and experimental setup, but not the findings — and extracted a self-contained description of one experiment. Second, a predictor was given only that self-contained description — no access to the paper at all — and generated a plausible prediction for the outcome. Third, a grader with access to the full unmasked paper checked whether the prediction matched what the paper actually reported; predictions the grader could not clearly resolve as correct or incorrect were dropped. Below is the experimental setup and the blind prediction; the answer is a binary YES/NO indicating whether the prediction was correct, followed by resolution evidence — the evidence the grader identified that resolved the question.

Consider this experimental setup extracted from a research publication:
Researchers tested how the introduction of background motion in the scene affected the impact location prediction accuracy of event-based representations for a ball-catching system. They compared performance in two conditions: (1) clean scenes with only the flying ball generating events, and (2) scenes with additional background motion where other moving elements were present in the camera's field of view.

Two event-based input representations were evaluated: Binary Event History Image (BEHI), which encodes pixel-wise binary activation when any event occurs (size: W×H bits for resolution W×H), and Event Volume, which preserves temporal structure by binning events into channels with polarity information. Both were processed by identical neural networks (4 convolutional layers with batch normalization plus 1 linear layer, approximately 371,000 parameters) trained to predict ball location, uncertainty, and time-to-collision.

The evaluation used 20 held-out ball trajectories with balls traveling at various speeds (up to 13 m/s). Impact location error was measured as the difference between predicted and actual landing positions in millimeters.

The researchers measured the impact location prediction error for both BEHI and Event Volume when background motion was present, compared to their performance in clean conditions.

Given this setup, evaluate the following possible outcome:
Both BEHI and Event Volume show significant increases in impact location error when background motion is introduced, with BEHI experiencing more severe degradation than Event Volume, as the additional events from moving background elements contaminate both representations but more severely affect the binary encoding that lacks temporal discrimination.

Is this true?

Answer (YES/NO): NO